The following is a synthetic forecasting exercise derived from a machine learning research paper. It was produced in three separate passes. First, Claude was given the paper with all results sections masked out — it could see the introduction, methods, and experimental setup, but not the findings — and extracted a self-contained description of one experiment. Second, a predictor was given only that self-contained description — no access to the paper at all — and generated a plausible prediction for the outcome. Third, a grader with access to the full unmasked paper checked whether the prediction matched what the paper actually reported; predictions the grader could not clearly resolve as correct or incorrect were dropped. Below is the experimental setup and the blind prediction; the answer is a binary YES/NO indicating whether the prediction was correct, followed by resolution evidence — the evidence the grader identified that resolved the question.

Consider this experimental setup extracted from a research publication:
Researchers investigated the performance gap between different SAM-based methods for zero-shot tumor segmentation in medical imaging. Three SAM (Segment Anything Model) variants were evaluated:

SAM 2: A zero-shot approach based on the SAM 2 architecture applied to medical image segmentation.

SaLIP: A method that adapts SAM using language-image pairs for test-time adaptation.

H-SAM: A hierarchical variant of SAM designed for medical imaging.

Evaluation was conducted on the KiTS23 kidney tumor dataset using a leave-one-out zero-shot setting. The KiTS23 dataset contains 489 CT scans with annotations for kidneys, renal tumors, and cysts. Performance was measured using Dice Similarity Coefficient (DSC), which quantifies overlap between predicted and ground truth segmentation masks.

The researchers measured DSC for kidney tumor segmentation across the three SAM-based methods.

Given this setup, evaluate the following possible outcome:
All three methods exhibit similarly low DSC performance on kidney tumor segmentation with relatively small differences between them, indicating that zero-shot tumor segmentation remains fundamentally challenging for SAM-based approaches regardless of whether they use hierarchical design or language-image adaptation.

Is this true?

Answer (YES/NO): NO